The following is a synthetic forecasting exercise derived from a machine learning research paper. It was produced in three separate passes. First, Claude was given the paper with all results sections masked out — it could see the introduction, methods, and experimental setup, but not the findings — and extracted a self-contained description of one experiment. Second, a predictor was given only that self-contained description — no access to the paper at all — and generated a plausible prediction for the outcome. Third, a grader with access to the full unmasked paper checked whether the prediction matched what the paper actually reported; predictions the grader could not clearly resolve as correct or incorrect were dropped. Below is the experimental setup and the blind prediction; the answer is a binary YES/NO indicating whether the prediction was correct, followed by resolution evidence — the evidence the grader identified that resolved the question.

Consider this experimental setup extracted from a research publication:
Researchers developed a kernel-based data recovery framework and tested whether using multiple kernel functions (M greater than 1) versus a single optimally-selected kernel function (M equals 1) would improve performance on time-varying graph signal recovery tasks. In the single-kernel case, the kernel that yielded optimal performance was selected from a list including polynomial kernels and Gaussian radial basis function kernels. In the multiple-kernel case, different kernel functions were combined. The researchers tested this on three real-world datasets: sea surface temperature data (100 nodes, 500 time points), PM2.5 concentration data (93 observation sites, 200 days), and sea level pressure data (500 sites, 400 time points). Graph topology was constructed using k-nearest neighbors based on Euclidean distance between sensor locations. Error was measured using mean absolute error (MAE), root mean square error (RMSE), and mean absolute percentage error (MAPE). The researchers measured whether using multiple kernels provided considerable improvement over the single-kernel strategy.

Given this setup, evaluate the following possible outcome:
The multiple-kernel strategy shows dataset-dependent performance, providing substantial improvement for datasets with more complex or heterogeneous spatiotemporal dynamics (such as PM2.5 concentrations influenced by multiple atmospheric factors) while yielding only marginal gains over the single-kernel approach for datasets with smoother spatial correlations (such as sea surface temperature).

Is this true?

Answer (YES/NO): NO